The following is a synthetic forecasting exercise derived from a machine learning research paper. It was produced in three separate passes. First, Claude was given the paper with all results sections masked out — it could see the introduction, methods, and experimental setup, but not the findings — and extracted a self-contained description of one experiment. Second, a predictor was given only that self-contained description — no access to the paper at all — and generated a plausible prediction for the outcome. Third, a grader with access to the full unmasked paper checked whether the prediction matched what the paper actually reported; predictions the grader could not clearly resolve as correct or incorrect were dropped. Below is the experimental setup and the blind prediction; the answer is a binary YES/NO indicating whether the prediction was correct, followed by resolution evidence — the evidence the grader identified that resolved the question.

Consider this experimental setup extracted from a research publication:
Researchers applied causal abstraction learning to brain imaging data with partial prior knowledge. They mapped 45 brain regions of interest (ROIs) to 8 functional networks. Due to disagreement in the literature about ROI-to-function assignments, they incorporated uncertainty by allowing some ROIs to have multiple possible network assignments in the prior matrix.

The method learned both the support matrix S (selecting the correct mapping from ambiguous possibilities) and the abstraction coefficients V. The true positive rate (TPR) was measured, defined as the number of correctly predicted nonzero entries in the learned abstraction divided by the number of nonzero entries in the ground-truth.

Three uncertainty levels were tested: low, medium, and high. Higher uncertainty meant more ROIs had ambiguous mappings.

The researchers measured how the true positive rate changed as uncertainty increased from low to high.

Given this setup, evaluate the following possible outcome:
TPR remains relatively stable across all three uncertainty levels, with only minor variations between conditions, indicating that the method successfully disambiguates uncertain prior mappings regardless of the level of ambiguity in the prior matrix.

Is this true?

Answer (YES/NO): NO